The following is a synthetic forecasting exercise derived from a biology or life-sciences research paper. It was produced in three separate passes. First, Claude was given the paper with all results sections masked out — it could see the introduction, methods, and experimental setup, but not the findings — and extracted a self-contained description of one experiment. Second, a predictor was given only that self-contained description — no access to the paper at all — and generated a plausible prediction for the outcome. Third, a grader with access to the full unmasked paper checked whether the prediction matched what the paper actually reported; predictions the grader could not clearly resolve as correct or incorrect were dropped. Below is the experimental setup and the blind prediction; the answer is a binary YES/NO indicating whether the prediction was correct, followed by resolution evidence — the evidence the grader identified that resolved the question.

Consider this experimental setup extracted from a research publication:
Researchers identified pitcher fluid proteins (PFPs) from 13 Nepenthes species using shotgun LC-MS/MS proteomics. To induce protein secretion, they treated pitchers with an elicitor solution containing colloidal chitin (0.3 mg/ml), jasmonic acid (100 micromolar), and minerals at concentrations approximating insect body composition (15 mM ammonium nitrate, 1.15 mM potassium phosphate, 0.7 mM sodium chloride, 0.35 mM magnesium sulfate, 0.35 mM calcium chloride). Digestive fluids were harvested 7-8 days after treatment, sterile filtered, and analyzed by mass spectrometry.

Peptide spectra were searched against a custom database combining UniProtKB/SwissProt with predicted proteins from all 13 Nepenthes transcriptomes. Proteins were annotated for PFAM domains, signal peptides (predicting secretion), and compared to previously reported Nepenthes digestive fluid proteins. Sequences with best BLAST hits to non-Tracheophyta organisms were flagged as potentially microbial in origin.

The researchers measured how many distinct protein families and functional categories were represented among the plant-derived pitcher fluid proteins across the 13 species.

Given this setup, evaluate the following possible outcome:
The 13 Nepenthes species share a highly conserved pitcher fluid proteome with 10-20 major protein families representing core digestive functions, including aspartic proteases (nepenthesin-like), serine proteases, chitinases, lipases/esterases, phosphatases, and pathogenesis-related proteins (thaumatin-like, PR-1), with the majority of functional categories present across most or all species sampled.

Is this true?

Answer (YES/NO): NO